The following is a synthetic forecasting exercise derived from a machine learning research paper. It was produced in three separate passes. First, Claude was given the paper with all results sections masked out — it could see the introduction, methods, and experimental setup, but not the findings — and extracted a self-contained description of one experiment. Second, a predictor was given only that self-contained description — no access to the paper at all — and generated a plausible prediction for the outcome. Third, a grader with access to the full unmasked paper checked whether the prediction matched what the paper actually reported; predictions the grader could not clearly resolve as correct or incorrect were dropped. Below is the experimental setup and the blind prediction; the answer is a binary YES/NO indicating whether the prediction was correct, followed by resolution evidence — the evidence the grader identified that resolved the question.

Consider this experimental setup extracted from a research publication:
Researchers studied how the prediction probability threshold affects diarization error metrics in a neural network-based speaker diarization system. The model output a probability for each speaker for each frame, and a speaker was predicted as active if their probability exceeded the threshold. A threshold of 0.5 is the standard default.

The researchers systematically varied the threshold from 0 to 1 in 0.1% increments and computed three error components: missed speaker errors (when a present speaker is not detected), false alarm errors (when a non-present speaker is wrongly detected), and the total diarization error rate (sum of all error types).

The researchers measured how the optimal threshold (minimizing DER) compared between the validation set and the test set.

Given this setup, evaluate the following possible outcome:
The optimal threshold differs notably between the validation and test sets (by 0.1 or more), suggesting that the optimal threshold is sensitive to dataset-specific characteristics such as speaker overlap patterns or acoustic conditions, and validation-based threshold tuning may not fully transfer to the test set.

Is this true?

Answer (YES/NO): YES